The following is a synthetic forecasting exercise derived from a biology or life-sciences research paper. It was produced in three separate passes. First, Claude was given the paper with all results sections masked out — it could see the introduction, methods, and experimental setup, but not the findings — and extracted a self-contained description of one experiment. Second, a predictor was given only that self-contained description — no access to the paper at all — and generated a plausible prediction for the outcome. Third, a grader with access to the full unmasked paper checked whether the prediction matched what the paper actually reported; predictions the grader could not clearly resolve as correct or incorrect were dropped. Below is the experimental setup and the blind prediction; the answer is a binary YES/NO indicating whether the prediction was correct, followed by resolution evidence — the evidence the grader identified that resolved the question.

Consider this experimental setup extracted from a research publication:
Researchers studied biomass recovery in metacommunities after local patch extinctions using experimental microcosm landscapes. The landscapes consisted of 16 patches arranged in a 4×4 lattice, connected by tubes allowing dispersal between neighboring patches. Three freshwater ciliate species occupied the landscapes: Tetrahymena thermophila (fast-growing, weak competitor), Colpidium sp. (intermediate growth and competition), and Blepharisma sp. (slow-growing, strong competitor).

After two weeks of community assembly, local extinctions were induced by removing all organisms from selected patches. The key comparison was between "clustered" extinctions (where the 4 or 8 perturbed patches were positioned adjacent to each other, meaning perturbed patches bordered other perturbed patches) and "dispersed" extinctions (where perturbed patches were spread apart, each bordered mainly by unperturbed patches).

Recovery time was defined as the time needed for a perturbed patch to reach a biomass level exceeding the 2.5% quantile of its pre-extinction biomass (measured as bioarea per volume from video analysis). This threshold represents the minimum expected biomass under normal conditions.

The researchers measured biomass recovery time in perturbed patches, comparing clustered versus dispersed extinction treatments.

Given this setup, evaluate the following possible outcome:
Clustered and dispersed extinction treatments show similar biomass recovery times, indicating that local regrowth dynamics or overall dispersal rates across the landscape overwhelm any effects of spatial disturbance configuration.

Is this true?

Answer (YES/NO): NO